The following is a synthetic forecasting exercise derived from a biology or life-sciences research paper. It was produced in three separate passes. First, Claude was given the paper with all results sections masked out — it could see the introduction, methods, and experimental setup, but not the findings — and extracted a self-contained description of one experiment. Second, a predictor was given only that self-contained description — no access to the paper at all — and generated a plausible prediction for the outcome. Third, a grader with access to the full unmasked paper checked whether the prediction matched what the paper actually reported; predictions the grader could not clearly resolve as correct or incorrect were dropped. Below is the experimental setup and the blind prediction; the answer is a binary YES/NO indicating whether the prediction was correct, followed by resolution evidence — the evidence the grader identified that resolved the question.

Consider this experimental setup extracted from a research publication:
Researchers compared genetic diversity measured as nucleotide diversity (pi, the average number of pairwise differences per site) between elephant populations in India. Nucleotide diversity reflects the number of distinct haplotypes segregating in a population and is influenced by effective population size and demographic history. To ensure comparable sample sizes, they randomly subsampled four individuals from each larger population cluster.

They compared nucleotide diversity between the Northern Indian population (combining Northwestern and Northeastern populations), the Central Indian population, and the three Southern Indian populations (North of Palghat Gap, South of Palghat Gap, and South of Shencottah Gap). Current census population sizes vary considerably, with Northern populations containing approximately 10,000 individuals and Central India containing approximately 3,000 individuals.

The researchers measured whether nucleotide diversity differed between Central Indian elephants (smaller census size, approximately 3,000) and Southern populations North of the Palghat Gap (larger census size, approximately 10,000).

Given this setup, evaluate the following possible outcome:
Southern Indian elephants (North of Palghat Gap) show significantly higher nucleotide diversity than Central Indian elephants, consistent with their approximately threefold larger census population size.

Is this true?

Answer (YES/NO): NO